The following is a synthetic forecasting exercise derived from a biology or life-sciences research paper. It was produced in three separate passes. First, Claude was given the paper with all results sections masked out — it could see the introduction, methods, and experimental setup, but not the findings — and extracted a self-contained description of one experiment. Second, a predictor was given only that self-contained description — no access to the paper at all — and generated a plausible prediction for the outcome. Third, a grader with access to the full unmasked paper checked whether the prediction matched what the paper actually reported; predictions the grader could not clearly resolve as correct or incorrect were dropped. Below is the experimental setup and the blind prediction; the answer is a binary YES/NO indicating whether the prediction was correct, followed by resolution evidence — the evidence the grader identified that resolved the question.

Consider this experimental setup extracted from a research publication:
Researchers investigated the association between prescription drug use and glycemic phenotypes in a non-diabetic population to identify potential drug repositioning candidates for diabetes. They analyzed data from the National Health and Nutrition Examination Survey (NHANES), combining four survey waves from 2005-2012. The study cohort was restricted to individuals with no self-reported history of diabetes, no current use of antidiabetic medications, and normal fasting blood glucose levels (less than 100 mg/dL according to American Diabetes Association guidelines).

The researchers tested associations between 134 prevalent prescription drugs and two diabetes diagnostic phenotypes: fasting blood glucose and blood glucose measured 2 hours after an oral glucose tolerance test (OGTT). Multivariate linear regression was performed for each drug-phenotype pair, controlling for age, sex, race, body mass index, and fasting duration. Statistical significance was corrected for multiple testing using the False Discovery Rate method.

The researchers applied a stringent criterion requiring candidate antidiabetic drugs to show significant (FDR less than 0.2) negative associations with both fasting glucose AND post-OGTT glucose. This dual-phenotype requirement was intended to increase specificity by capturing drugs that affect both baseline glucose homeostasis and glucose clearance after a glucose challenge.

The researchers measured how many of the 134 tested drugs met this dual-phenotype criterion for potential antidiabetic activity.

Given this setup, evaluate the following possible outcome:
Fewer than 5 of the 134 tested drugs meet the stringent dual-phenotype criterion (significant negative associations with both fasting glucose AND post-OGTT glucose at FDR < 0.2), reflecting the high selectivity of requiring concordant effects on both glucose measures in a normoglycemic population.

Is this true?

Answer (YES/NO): YES